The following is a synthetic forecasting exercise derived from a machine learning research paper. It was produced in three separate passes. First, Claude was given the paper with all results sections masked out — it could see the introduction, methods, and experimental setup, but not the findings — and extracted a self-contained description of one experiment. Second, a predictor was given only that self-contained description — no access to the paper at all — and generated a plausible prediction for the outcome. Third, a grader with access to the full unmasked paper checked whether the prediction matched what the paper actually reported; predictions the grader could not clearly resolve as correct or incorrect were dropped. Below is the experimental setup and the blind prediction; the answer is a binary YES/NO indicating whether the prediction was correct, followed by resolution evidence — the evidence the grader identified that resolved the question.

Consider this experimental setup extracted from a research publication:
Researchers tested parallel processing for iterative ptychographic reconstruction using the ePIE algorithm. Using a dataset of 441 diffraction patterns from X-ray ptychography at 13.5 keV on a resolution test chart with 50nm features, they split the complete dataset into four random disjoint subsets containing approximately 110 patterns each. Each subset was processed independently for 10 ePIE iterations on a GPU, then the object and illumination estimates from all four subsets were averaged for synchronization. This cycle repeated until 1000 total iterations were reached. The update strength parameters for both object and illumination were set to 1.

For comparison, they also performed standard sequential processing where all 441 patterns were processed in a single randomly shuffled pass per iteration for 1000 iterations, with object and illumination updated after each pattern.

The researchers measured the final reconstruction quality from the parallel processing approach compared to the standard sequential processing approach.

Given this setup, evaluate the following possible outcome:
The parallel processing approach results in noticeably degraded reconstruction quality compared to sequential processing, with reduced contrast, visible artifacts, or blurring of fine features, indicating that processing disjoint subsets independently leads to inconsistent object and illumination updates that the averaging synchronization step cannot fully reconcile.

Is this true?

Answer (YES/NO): NO